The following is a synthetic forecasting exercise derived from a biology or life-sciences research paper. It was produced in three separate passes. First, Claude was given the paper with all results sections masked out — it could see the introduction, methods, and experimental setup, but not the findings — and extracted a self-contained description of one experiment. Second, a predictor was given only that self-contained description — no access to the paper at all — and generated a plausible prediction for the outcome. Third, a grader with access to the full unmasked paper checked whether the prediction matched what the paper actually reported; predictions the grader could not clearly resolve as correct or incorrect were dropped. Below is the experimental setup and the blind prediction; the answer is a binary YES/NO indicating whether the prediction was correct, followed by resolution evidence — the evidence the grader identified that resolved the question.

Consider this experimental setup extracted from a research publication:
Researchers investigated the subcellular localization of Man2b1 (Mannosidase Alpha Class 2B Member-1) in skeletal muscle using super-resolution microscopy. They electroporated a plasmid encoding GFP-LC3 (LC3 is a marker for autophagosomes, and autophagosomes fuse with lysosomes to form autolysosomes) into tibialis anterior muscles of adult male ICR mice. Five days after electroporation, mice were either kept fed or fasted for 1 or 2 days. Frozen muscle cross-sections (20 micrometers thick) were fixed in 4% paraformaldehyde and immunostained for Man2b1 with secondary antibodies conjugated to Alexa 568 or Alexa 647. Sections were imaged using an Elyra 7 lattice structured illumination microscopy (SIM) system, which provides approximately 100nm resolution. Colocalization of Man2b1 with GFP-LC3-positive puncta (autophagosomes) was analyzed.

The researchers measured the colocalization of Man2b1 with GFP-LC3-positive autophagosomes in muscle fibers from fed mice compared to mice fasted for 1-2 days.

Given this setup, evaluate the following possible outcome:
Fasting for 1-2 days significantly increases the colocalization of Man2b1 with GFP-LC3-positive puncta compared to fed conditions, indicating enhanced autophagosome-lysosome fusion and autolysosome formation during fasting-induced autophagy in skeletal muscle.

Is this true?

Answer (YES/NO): NO